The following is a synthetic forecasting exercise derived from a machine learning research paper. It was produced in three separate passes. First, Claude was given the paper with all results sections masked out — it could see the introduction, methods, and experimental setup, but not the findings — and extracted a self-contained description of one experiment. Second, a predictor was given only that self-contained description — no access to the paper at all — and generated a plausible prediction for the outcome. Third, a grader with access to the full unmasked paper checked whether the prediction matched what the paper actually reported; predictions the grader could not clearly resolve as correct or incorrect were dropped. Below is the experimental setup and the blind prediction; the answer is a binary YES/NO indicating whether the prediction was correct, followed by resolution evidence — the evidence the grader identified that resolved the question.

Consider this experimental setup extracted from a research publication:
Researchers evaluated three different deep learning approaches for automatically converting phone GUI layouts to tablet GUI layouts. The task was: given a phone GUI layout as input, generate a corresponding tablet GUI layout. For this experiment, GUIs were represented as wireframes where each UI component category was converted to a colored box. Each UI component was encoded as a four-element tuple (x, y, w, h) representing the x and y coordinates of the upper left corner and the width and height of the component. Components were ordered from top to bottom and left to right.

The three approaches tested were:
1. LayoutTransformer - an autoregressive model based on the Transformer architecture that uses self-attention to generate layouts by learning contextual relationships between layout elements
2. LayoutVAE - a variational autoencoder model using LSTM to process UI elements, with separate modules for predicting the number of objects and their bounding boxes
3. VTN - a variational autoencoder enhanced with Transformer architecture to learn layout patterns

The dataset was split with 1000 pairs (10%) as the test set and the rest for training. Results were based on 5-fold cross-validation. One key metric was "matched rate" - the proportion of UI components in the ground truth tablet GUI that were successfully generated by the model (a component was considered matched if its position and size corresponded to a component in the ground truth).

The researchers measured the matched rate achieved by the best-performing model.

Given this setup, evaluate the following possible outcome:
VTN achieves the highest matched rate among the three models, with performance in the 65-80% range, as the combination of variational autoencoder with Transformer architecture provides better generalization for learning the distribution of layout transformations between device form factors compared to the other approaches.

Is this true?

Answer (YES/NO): NO